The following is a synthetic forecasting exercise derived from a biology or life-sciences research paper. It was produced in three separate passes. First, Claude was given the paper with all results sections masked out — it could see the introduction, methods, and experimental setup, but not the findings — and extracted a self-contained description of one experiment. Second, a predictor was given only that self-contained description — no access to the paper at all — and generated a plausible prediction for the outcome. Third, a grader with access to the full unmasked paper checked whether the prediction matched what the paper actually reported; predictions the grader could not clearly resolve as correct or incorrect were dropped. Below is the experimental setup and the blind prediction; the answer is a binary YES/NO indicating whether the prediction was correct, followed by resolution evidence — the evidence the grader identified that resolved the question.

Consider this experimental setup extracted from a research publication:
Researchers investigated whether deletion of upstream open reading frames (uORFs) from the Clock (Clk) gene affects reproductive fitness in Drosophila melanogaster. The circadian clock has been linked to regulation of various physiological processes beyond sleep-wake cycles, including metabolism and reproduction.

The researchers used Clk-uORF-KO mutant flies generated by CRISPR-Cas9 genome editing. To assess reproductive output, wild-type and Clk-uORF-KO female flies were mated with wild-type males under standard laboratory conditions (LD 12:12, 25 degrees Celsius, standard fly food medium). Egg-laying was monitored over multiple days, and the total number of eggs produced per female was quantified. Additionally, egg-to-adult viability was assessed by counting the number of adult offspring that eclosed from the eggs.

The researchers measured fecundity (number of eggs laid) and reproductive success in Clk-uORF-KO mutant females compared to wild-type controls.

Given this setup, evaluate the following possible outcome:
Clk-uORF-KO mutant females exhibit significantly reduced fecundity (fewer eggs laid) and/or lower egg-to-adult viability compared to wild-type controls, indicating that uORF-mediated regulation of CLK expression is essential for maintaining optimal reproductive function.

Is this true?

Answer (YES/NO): YES